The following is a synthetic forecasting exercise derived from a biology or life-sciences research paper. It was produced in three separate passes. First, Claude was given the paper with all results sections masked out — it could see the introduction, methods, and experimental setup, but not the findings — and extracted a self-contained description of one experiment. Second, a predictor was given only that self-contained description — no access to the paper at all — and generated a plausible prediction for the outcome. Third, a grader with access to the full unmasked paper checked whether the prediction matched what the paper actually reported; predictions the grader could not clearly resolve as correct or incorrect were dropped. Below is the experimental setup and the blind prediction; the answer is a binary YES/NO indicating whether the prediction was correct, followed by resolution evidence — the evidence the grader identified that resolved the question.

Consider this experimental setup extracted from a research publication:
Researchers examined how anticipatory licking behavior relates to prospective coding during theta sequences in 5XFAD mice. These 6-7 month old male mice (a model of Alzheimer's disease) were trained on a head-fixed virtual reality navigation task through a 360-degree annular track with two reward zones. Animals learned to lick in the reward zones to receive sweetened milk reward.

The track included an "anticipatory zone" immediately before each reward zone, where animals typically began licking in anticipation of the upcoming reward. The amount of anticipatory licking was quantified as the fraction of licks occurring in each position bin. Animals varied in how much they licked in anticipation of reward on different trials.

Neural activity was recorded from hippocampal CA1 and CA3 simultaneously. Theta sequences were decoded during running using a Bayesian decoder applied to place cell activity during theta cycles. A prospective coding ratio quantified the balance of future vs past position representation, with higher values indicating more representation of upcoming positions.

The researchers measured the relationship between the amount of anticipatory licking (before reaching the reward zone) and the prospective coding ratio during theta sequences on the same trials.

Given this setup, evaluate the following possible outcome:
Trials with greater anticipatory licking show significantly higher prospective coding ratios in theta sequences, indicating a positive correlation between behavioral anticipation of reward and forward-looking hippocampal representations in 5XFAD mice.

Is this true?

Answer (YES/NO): NO